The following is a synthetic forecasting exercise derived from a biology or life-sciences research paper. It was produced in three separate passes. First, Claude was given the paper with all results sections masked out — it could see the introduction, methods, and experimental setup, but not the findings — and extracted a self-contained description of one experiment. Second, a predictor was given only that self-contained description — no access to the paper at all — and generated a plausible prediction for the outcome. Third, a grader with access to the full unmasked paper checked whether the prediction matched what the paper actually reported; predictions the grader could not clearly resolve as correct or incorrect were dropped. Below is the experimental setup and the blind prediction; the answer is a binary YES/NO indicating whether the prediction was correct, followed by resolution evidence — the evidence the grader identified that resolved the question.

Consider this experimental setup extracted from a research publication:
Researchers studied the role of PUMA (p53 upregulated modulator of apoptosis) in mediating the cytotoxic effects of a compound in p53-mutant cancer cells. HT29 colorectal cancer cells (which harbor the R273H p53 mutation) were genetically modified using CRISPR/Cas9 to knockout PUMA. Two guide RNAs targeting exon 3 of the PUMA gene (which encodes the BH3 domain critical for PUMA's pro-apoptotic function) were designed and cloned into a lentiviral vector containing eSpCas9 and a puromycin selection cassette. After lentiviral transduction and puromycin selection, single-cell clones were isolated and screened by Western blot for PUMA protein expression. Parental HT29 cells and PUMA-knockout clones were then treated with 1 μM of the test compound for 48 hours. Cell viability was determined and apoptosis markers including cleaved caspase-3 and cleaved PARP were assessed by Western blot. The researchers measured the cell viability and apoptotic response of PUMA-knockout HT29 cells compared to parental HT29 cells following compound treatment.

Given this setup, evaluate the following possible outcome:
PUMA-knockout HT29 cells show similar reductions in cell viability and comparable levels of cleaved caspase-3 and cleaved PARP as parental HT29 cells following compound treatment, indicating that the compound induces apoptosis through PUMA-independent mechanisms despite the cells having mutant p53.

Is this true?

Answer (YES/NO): NO